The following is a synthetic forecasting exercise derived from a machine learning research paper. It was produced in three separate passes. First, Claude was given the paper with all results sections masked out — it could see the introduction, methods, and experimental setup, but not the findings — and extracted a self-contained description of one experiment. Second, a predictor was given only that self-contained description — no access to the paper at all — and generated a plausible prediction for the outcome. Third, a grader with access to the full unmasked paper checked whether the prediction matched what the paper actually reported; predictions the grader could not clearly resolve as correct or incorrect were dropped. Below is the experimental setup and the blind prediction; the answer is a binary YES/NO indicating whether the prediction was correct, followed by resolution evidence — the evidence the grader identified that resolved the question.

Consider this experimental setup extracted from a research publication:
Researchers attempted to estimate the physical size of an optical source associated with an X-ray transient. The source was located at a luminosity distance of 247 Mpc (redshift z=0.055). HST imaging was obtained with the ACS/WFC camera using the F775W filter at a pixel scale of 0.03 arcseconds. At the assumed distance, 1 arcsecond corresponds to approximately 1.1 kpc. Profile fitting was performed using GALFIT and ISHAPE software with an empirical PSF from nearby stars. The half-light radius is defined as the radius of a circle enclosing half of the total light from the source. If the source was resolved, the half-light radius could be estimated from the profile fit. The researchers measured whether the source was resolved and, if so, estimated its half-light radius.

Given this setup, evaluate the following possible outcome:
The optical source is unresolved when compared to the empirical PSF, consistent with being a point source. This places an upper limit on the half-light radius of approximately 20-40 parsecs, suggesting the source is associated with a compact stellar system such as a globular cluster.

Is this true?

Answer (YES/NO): NO